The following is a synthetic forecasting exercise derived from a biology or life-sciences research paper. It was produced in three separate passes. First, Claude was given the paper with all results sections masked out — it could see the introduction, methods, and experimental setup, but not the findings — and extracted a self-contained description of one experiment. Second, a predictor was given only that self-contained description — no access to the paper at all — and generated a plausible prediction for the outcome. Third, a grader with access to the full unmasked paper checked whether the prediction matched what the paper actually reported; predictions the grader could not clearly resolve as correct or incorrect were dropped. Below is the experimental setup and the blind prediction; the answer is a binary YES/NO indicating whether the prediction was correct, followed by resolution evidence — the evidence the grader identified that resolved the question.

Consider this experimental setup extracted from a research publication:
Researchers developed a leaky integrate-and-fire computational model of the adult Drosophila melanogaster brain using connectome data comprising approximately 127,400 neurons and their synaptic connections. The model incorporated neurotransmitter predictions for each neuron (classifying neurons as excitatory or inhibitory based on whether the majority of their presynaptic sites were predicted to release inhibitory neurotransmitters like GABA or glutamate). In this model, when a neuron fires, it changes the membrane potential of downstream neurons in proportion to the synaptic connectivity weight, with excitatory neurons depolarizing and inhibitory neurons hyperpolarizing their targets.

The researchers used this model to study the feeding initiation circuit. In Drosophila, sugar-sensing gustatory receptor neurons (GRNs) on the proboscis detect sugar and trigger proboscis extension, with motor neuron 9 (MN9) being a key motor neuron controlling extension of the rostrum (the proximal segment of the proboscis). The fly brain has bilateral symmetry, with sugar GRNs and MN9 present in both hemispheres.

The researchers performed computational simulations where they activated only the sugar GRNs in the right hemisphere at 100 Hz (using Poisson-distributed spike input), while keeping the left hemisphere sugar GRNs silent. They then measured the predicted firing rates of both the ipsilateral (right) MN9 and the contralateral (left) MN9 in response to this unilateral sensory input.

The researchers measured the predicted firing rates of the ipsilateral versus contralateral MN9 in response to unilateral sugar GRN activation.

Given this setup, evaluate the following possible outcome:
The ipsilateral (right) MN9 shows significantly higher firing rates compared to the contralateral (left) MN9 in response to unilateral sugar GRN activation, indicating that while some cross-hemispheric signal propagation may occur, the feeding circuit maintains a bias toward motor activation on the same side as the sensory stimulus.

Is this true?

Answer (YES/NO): NO